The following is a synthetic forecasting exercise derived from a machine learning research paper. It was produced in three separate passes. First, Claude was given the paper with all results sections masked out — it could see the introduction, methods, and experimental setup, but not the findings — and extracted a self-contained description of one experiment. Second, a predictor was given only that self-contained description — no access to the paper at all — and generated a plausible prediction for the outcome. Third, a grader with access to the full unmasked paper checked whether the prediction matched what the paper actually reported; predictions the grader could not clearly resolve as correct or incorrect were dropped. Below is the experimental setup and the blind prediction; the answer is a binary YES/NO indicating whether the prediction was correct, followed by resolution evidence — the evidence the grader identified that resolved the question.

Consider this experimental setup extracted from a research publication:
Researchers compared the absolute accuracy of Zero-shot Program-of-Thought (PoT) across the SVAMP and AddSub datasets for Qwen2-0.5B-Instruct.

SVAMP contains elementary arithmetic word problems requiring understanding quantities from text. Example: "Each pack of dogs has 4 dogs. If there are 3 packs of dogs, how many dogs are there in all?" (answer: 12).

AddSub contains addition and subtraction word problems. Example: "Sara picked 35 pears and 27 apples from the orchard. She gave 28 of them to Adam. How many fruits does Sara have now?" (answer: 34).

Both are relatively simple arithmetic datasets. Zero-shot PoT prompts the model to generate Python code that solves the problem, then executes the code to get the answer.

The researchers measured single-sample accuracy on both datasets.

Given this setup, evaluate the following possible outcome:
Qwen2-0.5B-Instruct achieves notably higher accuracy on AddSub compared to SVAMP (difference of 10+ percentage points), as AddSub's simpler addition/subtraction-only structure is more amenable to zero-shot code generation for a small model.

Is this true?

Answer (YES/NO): YES